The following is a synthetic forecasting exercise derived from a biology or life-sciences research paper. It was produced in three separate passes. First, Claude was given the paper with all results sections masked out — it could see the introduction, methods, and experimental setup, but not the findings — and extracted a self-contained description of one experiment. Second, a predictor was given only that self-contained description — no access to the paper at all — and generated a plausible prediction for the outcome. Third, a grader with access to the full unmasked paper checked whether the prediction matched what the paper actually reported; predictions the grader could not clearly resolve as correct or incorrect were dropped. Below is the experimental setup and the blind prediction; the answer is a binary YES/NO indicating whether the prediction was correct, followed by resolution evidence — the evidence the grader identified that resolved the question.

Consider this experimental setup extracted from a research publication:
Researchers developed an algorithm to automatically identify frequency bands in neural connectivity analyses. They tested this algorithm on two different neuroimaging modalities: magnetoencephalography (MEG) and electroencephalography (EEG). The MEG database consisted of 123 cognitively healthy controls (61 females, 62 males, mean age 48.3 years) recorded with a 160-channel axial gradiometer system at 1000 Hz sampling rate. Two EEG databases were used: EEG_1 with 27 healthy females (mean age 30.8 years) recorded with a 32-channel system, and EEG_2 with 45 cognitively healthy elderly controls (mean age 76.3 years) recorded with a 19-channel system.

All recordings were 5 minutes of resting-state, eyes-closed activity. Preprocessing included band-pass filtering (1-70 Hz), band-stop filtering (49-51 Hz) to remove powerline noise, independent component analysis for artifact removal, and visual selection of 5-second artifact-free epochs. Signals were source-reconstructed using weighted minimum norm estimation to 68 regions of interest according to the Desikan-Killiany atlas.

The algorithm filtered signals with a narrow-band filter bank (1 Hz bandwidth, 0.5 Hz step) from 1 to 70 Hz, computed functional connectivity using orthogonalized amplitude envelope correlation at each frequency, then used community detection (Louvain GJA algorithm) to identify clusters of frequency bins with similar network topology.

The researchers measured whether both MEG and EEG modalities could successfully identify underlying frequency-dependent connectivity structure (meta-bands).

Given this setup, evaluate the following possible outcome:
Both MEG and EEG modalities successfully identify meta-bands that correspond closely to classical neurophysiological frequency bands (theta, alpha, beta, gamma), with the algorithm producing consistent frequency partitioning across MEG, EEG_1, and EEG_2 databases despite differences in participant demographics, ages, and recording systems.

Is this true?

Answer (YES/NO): NO